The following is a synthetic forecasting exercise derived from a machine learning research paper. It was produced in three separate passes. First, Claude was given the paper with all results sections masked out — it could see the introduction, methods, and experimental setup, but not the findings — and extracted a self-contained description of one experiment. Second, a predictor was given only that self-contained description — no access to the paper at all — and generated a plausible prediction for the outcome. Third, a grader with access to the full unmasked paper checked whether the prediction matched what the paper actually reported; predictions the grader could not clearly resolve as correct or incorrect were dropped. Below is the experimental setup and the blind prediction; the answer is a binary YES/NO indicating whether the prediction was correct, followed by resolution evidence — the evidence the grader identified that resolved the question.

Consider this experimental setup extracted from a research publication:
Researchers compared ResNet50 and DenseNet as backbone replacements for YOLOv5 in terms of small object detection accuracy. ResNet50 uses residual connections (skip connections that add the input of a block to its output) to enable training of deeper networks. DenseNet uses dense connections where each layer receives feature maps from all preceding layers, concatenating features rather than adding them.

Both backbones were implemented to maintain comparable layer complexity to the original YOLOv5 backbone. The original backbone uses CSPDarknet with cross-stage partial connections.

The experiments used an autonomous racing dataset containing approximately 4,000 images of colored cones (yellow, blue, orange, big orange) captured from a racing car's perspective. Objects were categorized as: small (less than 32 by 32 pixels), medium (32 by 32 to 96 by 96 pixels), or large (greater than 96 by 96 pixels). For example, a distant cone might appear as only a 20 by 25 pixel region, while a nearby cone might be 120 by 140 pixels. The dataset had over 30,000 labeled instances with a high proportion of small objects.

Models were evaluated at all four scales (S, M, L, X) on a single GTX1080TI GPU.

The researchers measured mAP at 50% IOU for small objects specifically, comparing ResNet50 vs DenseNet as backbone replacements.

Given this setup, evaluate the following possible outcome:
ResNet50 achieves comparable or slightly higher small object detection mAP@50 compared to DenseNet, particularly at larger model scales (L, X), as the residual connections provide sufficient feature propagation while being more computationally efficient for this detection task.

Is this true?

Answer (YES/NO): NO